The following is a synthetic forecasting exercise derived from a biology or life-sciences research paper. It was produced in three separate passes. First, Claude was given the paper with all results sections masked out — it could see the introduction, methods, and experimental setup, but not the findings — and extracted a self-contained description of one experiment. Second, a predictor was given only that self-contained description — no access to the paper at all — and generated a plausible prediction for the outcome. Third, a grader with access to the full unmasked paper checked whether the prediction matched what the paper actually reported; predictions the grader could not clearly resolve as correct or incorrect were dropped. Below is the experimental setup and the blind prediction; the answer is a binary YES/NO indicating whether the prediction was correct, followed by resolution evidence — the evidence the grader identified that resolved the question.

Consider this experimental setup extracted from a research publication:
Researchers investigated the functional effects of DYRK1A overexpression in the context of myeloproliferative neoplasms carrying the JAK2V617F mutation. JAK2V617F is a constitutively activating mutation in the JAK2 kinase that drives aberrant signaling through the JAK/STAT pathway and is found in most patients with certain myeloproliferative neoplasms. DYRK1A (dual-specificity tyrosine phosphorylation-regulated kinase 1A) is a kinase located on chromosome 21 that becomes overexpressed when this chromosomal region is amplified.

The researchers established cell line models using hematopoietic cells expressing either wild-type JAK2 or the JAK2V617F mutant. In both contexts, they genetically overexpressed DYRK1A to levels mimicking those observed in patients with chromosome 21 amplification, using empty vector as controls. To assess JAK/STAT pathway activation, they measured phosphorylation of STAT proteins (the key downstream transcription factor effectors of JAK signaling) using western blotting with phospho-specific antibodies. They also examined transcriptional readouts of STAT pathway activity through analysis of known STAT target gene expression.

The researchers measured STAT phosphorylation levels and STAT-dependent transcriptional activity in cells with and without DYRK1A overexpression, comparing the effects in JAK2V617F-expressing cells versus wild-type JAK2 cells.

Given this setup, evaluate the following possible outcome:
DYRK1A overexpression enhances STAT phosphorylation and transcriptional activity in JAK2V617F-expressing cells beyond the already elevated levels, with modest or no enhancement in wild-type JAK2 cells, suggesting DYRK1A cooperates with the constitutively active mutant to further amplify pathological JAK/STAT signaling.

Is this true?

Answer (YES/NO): NO